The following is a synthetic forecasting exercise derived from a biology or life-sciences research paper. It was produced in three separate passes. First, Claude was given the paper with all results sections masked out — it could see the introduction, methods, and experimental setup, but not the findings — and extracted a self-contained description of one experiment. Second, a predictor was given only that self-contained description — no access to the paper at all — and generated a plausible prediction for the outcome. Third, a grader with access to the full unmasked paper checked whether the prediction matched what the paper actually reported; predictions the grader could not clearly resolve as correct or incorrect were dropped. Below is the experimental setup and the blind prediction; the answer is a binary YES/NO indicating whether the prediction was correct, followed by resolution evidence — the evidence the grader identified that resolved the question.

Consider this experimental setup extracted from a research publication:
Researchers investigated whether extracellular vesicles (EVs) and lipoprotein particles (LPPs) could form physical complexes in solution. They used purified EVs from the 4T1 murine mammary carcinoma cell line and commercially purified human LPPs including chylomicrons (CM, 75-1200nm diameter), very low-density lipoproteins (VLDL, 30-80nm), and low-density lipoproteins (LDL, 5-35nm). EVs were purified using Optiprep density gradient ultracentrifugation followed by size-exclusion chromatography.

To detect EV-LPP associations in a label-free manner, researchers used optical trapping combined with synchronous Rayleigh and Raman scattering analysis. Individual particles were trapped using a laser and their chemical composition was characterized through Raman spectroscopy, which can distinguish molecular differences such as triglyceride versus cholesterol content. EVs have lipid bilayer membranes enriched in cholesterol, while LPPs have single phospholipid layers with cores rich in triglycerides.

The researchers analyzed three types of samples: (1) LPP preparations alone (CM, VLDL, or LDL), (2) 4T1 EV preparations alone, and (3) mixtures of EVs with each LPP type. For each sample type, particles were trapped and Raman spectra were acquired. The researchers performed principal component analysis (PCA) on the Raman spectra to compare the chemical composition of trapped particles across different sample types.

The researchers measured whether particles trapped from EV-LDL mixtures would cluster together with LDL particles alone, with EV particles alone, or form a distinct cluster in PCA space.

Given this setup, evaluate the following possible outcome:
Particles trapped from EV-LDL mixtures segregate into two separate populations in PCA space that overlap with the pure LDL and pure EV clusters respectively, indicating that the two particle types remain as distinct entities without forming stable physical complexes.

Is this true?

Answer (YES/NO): NO